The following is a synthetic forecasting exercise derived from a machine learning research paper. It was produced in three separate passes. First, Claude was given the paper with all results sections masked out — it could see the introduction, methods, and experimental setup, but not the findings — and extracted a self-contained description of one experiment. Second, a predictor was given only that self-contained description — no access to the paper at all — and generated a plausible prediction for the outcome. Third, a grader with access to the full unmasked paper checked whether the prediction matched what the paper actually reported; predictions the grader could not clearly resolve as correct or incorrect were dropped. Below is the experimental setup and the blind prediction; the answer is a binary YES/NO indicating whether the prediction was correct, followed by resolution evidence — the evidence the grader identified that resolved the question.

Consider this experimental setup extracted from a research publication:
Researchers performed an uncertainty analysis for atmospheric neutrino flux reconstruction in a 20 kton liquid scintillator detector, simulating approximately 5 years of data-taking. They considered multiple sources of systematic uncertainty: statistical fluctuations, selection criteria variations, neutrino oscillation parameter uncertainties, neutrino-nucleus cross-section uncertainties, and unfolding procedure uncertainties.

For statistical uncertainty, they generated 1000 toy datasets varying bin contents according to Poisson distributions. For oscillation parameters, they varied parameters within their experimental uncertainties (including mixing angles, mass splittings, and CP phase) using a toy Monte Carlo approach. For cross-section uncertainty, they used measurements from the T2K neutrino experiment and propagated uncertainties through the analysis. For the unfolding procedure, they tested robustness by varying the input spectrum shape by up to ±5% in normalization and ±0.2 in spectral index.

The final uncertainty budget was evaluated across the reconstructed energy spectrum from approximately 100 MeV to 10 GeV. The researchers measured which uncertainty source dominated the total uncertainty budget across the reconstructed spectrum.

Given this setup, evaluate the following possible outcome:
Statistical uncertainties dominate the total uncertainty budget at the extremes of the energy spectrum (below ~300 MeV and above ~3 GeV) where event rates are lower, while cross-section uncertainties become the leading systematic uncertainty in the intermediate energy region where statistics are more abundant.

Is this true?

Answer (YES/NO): NO